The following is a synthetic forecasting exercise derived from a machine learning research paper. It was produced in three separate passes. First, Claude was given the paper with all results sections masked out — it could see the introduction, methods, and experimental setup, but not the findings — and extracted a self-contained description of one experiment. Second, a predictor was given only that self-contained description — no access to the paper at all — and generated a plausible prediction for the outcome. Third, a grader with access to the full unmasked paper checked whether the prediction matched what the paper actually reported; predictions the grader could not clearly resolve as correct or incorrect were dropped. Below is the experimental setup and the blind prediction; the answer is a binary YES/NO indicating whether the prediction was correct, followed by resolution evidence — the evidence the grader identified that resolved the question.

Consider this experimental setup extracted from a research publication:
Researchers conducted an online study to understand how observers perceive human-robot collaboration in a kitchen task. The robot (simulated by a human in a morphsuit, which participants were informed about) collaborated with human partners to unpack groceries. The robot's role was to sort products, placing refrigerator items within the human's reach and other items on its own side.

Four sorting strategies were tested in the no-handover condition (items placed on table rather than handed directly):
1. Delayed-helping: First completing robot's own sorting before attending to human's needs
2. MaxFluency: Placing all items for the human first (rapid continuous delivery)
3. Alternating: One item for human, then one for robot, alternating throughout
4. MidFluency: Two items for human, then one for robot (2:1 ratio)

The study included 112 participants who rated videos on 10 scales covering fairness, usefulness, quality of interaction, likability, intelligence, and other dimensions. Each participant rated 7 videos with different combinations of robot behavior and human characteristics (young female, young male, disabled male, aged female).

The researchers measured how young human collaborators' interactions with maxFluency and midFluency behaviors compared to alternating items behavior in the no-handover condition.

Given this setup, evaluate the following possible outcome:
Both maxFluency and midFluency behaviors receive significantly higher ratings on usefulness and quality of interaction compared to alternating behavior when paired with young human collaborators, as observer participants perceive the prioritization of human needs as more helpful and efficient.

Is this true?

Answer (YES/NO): NO